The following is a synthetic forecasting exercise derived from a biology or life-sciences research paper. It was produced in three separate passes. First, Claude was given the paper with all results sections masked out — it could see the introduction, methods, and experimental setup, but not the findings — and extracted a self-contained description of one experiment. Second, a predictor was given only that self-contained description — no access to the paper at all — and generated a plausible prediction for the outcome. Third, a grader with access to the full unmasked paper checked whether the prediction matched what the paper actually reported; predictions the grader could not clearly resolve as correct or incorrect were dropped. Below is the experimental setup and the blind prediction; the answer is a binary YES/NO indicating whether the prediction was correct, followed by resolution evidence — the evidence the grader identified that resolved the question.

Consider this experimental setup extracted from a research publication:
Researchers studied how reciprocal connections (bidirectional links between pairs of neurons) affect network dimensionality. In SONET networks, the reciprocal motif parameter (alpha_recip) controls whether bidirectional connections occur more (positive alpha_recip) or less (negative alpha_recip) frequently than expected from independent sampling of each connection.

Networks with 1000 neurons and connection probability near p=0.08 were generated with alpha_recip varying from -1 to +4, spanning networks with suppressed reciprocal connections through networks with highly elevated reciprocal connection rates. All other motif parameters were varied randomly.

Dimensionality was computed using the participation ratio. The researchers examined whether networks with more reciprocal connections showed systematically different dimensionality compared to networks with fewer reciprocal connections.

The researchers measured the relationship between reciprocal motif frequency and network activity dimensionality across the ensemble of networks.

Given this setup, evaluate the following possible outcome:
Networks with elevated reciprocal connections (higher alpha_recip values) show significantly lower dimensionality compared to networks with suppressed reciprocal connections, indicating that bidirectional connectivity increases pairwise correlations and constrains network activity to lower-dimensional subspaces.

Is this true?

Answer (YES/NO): NO